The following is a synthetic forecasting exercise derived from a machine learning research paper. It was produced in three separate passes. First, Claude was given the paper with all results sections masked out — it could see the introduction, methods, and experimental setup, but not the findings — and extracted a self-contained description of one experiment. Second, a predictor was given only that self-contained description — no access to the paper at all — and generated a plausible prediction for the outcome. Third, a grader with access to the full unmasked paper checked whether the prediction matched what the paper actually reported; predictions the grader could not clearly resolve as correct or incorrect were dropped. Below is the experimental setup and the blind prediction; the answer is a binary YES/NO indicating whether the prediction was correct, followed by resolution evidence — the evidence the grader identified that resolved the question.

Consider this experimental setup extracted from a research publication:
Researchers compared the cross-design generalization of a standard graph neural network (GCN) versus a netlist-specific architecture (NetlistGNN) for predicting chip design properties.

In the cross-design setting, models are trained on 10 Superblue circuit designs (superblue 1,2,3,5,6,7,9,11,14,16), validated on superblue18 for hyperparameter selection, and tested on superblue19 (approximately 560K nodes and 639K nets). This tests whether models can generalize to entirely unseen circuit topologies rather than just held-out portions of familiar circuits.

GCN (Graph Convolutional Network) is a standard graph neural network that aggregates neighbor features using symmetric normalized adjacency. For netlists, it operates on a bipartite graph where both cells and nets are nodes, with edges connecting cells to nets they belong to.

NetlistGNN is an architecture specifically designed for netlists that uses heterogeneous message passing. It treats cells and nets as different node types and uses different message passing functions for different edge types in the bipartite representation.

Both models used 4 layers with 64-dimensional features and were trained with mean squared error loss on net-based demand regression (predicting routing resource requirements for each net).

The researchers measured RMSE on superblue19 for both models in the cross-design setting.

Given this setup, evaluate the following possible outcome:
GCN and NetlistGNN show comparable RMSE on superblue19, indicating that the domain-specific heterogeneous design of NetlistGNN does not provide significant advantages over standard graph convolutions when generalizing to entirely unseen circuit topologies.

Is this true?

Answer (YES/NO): YES